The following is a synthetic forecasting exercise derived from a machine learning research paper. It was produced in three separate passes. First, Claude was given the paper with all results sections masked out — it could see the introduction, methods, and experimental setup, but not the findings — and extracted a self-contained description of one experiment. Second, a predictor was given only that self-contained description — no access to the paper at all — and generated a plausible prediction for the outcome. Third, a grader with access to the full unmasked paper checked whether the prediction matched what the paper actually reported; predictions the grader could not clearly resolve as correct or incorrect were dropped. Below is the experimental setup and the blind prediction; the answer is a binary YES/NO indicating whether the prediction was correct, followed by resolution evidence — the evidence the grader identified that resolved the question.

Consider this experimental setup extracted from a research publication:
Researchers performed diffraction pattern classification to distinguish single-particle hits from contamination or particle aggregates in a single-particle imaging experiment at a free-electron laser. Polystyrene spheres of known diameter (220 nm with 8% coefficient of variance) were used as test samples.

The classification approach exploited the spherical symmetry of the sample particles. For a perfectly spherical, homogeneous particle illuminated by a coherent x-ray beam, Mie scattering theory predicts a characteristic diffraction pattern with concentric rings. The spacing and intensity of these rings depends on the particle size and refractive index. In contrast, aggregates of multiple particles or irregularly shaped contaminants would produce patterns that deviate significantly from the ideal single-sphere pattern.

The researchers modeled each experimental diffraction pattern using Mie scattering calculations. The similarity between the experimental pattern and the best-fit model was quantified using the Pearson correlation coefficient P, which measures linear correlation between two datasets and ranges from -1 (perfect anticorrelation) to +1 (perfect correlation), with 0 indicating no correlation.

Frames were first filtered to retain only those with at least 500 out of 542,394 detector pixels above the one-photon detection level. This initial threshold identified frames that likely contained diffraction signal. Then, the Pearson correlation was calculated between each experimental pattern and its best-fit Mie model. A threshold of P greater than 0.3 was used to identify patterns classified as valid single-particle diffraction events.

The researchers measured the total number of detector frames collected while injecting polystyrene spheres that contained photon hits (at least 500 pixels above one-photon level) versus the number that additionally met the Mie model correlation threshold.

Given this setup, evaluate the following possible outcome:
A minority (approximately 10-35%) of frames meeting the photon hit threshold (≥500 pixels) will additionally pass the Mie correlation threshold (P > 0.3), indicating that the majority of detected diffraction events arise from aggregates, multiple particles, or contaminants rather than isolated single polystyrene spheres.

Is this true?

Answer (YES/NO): YES